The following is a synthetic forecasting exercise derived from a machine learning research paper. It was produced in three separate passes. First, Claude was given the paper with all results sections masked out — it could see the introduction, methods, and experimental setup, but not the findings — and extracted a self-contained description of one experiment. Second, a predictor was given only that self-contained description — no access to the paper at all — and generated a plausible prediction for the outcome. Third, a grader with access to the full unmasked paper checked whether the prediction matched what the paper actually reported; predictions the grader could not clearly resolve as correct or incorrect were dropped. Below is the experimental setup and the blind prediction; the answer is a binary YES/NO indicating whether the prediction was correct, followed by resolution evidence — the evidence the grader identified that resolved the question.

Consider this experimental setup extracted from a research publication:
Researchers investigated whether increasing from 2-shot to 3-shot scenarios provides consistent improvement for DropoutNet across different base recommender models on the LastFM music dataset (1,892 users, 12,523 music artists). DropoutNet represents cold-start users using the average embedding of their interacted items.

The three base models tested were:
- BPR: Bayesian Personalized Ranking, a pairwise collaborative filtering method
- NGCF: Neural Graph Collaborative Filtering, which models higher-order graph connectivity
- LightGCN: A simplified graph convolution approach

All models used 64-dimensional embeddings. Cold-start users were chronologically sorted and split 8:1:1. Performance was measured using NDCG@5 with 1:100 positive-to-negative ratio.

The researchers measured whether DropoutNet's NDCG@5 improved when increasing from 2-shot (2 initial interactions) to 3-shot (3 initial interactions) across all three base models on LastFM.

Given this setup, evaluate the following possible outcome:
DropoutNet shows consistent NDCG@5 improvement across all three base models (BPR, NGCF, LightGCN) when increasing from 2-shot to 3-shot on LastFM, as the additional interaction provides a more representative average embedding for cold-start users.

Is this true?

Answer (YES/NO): NO